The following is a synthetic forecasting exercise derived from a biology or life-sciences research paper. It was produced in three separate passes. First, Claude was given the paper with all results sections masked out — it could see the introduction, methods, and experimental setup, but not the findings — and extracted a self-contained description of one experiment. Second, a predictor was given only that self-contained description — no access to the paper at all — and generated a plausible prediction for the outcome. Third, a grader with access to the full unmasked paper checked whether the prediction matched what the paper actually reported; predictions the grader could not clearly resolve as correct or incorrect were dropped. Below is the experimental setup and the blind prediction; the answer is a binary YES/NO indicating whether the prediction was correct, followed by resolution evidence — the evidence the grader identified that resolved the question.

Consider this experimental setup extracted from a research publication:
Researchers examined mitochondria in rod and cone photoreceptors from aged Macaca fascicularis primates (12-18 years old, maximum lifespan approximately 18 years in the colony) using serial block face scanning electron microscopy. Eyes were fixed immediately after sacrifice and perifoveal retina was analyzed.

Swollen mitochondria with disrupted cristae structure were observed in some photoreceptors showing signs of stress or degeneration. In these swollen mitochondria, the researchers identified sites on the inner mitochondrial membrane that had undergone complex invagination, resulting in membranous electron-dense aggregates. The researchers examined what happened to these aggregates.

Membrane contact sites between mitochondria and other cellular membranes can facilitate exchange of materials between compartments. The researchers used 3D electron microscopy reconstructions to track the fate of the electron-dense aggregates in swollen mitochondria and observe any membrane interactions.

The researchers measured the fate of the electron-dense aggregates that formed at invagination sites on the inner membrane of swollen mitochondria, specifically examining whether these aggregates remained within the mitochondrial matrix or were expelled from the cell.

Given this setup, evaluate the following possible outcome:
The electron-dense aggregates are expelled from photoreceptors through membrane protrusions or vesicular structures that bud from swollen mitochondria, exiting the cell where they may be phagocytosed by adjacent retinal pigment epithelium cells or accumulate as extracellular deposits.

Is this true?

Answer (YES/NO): YES